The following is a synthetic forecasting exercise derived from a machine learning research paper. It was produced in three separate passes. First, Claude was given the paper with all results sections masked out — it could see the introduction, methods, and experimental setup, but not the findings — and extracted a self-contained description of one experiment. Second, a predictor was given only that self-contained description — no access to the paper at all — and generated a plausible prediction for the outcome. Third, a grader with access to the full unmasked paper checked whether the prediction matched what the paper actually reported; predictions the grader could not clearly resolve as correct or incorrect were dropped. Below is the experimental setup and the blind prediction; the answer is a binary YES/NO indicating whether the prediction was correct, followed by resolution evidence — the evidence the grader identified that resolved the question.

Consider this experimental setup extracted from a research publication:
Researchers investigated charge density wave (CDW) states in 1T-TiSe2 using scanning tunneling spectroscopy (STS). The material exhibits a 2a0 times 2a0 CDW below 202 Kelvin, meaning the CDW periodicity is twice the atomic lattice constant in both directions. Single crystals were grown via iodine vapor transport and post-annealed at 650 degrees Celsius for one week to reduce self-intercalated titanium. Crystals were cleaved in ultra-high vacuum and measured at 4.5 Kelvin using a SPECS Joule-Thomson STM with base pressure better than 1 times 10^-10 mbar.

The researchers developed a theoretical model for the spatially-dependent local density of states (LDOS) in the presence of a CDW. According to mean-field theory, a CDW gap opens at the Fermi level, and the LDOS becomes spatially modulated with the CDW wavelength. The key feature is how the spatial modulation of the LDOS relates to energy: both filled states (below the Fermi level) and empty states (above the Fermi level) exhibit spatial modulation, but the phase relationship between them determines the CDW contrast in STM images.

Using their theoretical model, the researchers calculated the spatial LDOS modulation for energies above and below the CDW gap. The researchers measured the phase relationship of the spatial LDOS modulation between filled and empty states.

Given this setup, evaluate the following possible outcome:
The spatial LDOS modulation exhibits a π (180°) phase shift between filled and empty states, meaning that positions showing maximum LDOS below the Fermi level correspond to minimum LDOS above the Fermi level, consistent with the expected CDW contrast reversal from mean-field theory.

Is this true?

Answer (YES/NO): YES